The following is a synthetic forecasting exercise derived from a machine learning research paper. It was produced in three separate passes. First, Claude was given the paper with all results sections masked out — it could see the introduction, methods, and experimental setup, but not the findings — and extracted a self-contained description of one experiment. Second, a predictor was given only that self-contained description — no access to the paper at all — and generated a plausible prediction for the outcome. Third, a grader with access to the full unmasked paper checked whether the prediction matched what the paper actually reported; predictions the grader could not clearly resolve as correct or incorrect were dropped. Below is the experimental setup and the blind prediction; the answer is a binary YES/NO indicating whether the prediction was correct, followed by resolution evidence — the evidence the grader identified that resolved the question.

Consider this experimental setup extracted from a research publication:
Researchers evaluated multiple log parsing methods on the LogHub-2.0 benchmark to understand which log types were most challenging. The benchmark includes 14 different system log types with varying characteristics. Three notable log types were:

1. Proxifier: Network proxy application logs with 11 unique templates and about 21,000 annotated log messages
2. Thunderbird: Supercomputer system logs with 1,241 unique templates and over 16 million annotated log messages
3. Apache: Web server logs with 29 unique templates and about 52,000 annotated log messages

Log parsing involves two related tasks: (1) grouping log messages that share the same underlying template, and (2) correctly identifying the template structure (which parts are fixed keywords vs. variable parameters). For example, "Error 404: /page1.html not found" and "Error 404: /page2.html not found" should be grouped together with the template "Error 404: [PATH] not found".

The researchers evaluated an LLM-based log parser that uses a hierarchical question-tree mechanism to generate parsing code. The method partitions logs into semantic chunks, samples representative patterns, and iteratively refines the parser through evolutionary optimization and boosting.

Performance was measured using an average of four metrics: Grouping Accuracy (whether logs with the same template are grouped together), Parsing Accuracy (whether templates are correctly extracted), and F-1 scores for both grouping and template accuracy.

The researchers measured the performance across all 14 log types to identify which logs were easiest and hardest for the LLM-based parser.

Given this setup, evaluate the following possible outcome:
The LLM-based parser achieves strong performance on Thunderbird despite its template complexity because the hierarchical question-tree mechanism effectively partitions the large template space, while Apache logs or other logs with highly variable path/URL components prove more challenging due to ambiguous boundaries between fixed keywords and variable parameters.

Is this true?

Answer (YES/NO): NO